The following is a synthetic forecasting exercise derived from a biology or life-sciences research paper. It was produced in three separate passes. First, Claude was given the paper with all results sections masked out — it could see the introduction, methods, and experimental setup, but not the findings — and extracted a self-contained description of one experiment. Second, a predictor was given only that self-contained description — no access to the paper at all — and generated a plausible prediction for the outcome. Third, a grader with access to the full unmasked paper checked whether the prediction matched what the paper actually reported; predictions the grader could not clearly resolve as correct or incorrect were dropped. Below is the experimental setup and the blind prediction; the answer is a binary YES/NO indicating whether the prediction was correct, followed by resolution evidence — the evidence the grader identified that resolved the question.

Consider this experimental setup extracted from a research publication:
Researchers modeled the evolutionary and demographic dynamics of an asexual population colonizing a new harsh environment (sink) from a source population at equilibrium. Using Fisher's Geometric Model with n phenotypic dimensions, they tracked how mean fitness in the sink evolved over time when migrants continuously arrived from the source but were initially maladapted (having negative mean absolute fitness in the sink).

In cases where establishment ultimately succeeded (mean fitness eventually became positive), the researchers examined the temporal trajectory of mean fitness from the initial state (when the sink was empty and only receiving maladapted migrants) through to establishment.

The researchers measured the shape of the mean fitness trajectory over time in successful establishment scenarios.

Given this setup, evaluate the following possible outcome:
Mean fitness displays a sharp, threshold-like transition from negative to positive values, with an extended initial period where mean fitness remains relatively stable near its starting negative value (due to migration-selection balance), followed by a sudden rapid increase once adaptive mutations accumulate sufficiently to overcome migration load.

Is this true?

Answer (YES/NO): YES